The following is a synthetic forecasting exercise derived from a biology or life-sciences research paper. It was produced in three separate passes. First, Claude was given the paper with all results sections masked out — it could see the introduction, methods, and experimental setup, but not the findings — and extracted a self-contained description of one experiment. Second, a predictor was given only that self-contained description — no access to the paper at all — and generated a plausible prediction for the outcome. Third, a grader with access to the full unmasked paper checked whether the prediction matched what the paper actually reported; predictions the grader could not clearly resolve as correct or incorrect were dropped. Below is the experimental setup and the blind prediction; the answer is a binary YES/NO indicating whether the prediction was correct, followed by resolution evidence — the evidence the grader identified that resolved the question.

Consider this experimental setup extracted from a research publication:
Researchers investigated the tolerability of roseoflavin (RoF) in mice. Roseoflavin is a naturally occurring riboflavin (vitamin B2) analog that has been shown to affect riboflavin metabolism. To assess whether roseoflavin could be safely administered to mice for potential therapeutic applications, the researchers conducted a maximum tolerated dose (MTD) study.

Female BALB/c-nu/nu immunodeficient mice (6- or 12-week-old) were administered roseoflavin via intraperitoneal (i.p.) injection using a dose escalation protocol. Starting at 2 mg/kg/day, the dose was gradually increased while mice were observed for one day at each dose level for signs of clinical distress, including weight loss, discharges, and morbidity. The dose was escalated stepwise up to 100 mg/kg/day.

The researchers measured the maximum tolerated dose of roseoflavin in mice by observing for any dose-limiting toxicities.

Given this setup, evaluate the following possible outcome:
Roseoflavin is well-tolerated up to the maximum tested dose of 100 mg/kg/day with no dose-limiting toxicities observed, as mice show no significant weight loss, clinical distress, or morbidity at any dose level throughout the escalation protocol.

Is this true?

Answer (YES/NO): NO